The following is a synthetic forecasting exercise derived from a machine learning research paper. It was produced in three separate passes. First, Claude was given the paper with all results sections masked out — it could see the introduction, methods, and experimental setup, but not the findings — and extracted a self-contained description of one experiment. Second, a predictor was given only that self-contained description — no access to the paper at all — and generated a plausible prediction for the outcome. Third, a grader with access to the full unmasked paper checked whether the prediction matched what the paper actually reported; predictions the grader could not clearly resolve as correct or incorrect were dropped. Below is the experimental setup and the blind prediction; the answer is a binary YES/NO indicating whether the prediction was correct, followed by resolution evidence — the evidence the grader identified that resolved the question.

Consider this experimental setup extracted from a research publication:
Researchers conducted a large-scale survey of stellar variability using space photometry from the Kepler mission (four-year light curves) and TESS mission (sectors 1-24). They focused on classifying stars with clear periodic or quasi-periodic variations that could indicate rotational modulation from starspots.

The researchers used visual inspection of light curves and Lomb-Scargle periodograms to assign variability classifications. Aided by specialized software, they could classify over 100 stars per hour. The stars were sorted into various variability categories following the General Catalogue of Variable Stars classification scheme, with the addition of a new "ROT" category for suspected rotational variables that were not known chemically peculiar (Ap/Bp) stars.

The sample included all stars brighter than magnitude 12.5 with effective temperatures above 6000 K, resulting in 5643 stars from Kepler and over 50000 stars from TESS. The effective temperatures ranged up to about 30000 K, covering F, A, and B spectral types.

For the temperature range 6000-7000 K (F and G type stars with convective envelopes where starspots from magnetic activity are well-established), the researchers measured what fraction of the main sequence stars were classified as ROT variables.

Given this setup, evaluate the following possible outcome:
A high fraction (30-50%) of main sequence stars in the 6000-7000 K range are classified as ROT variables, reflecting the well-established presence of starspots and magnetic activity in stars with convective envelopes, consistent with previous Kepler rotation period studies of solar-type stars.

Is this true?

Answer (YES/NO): YES